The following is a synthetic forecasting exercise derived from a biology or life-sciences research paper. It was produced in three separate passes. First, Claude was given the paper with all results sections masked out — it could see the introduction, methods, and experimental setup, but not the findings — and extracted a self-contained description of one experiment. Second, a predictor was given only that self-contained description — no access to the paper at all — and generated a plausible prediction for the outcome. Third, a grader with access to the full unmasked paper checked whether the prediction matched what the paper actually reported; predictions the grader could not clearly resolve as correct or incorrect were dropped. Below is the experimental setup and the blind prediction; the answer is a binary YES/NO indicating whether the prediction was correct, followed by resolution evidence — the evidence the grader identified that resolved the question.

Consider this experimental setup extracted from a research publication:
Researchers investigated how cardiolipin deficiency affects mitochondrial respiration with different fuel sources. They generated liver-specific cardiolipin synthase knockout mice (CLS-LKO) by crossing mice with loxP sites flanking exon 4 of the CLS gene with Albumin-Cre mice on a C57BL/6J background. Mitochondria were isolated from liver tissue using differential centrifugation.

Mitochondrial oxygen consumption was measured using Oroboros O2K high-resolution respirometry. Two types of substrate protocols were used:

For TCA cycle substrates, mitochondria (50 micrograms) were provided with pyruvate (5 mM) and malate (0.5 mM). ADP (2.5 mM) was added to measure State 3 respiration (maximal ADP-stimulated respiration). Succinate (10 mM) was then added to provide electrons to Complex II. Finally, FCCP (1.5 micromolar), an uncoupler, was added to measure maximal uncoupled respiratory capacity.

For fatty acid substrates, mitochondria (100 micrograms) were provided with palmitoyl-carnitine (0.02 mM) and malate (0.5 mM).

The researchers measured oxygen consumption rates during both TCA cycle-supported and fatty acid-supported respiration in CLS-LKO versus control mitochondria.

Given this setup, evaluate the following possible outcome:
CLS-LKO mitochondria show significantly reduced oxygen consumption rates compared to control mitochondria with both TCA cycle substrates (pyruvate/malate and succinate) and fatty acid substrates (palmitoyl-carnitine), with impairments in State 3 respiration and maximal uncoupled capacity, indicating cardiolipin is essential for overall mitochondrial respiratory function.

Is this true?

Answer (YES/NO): NO